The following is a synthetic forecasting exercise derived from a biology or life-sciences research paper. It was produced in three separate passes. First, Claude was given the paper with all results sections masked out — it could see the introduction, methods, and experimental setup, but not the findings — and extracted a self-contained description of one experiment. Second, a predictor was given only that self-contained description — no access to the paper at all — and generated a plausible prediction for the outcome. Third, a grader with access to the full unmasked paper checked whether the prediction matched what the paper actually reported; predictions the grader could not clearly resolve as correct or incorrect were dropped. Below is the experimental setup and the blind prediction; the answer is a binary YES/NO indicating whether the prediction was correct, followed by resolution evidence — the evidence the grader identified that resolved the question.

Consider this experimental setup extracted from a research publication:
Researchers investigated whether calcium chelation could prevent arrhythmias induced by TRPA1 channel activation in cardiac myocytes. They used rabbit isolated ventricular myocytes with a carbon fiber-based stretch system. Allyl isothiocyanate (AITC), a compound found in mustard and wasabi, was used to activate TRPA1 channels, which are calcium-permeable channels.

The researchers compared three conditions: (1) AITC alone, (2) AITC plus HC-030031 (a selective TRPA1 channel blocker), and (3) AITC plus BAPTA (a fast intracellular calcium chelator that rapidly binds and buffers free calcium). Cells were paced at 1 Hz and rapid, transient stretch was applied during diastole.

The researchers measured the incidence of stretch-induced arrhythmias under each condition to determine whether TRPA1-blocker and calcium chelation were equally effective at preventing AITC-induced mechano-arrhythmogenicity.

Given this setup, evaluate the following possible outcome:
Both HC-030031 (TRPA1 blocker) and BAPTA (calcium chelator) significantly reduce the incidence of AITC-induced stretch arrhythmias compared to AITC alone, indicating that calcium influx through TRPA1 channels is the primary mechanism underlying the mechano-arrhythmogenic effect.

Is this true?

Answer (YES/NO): YES